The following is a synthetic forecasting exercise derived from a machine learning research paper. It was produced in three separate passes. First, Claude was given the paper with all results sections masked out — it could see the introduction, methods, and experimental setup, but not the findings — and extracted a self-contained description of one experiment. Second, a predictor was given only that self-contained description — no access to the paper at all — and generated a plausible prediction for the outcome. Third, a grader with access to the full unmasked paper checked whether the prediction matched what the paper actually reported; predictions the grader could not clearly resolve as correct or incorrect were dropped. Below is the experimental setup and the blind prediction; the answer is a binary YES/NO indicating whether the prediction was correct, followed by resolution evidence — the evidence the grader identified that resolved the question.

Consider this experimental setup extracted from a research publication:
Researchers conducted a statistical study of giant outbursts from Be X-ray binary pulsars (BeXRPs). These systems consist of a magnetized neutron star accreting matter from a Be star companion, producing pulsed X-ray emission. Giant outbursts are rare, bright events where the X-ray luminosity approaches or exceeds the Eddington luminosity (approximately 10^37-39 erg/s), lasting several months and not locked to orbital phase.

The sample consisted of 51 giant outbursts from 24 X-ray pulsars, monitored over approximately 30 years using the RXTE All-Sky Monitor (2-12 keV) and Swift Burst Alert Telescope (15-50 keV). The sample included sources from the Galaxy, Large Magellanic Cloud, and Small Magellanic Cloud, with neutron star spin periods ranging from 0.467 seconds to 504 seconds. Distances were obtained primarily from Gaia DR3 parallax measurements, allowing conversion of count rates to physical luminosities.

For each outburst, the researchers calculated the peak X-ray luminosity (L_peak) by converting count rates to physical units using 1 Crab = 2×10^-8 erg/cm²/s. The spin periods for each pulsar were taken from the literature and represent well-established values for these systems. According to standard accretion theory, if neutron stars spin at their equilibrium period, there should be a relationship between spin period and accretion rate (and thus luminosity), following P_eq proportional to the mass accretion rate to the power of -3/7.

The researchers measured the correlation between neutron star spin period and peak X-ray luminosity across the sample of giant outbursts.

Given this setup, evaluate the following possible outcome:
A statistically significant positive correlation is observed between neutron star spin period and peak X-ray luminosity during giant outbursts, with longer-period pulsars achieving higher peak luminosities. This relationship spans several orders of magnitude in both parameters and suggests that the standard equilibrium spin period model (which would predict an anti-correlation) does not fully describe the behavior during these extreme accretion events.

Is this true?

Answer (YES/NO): NO